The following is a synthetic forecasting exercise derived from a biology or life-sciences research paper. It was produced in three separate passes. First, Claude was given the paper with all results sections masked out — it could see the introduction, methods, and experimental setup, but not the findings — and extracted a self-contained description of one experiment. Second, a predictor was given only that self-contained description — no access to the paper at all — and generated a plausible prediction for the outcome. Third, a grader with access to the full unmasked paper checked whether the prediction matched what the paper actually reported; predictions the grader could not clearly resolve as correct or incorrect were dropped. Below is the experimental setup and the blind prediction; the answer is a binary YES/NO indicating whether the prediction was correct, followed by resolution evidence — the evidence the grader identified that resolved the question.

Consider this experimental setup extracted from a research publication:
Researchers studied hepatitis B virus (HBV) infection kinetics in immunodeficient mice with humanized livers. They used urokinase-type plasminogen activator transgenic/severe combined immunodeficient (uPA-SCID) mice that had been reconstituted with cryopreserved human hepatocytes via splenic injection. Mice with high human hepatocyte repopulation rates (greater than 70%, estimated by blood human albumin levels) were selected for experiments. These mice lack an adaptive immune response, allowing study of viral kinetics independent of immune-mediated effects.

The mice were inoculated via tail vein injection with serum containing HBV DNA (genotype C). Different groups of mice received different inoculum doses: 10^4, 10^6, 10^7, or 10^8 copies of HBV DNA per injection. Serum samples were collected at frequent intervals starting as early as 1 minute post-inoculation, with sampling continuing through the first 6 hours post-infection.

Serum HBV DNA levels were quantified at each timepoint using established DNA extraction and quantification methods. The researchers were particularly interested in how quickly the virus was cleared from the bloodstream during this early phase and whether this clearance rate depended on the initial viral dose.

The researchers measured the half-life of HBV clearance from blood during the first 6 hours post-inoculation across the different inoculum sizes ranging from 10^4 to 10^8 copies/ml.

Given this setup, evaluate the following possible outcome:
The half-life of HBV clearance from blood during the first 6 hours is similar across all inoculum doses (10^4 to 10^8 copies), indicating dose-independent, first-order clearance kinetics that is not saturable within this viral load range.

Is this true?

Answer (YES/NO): YES